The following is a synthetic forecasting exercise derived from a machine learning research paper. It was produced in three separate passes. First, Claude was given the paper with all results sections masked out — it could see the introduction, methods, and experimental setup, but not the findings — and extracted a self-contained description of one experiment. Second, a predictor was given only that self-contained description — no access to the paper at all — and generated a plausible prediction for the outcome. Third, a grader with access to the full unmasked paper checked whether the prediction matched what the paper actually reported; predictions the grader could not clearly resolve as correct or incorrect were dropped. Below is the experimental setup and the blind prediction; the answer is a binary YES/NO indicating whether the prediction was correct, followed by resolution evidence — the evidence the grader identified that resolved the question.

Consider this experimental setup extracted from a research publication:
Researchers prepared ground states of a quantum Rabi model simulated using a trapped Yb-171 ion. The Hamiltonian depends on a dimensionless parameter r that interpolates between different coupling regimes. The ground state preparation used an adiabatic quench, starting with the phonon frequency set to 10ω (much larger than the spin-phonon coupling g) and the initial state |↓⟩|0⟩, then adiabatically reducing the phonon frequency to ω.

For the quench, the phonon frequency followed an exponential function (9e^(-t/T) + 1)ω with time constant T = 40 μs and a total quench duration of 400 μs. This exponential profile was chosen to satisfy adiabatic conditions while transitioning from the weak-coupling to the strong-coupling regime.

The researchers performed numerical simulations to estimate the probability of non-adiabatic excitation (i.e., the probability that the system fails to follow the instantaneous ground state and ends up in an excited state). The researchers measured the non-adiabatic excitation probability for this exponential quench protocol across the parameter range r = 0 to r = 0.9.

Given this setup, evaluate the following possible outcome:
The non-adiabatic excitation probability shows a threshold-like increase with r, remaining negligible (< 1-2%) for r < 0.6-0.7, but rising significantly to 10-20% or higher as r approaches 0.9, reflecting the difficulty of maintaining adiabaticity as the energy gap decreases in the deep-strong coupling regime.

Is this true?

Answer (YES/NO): NO